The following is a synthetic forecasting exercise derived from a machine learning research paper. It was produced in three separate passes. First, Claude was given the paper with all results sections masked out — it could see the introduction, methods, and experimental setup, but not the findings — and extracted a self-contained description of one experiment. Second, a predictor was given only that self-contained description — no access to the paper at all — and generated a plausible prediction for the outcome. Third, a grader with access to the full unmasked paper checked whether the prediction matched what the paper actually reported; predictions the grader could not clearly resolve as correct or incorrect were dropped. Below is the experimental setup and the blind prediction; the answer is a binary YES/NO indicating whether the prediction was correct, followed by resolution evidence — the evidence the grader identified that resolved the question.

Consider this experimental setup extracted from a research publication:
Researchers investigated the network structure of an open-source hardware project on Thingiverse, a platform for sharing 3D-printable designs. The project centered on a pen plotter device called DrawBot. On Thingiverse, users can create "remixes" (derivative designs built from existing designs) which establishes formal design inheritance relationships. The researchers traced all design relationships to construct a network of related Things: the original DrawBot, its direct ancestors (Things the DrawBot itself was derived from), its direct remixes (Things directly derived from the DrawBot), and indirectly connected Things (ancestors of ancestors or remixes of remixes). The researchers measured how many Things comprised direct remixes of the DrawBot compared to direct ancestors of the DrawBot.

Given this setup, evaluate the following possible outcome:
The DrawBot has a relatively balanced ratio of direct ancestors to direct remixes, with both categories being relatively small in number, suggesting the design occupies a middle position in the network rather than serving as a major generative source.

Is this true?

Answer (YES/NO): NO